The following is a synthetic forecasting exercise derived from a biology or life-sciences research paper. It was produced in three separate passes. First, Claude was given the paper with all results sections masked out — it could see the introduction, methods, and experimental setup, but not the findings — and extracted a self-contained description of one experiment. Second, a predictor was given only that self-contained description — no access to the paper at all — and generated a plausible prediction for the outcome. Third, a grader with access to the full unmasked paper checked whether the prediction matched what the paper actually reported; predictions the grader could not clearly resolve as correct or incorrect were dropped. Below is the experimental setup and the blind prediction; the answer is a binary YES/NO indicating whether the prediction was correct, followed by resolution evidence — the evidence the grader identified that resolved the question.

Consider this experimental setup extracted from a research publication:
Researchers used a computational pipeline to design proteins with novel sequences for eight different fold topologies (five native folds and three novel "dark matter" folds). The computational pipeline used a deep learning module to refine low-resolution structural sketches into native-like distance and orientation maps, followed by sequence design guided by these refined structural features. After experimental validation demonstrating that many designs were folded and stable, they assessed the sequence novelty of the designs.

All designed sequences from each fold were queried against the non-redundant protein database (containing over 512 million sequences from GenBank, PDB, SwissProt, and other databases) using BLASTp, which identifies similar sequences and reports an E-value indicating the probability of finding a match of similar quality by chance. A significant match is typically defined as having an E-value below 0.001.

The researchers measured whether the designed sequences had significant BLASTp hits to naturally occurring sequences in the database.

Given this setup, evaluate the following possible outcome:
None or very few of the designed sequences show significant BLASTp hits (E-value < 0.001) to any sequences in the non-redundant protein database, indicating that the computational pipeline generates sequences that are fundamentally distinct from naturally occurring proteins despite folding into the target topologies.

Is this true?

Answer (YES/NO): YES